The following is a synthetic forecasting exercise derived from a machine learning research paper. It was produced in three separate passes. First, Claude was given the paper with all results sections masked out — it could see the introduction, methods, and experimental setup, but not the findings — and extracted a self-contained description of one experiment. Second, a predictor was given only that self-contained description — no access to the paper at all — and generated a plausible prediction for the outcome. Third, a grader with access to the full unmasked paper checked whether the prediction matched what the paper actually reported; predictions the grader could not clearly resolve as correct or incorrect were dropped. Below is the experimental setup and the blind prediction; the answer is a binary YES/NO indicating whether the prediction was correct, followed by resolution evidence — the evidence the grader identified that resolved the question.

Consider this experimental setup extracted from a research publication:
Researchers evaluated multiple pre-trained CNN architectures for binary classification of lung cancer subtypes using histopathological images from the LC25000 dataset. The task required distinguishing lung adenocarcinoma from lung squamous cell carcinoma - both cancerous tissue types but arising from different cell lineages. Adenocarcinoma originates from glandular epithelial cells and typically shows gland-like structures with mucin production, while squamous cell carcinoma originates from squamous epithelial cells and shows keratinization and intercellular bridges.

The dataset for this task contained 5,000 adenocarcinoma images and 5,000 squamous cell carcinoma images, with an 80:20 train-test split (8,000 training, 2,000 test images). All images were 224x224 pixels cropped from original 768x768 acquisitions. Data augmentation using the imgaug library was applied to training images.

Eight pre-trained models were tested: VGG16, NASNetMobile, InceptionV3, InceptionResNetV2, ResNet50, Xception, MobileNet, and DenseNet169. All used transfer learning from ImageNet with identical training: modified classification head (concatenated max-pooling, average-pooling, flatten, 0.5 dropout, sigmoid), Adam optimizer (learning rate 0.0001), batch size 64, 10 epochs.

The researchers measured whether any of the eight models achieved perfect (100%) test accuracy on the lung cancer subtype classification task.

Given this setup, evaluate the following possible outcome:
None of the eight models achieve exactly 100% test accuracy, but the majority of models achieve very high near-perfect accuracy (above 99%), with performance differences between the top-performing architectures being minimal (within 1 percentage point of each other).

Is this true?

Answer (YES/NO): NO